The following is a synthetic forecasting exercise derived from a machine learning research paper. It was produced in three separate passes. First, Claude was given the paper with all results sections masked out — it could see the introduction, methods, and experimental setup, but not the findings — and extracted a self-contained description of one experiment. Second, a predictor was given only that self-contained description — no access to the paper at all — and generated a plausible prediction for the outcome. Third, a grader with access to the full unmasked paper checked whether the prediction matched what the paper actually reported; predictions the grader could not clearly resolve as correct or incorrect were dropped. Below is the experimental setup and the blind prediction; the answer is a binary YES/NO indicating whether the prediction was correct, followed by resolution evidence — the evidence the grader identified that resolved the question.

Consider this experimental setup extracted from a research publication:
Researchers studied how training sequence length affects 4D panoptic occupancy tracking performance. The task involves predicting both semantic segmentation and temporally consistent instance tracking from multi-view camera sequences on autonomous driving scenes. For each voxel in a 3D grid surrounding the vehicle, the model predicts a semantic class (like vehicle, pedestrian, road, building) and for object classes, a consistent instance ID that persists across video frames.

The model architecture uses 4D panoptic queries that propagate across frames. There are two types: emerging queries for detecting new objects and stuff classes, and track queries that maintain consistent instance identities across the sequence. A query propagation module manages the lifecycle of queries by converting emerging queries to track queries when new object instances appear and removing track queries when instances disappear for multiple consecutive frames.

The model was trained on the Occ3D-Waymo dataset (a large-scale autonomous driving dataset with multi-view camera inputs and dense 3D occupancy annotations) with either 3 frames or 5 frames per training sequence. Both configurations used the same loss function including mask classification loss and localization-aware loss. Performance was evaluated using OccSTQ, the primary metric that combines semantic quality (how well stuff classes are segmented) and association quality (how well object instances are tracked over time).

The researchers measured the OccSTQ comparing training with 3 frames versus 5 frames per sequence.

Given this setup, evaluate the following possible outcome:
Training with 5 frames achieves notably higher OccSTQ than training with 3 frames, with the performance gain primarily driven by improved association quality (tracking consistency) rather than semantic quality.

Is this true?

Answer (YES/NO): NO